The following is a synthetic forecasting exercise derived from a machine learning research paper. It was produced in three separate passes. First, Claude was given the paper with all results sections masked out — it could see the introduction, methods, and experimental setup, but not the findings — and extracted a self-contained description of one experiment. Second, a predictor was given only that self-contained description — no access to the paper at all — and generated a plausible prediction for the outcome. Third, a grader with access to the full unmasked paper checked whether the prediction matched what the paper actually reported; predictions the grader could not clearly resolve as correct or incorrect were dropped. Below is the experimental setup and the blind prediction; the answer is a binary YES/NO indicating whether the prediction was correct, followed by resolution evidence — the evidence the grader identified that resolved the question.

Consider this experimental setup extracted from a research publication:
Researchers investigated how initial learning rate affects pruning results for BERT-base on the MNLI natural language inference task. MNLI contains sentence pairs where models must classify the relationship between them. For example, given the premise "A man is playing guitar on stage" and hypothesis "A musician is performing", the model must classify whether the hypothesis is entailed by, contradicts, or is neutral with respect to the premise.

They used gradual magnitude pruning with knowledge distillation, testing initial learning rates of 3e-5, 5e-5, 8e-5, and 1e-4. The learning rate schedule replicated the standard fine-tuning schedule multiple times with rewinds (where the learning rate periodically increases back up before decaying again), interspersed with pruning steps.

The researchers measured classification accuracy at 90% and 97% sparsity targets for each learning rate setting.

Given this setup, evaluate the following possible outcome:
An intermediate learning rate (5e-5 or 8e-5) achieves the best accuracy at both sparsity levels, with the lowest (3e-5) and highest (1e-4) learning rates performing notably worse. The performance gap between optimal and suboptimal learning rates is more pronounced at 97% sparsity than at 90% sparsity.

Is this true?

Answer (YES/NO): NO